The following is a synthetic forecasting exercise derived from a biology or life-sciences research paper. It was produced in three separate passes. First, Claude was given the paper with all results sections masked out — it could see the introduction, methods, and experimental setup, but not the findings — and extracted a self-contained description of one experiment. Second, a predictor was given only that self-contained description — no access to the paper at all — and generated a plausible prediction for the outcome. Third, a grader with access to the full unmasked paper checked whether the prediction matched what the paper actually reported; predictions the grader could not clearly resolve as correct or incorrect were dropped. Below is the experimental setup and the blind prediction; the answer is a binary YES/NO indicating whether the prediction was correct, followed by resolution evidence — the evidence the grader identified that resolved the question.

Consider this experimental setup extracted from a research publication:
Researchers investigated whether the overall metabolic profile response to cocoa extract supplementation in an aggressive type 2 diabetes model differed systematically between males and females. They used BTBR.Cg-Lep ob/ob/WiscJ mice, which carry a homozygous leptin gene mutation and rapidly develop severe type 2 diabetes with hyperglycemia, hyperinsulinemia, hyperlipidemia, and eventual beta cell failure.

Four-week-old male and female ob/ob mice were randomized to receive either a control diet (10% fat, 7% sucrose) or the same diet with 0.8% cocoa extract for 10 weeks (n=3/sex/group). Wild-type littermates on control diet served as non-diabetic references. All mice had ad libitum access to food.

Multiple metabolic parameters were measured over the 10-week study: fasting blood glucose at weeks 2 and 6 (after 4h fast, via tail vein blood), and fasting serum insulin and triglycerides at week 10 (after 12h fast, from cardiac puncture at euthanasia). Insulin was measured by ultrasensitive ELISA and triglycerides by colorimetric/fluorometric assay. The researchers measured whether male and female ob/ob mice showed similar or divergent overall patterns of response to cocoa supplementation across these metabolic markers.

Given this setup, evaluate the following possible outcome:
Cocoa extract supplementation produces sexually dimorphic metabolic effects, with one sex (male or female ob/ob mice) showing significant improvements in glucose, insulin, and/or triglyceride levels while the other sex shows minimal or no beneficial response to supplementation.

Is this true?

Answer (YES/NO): NO